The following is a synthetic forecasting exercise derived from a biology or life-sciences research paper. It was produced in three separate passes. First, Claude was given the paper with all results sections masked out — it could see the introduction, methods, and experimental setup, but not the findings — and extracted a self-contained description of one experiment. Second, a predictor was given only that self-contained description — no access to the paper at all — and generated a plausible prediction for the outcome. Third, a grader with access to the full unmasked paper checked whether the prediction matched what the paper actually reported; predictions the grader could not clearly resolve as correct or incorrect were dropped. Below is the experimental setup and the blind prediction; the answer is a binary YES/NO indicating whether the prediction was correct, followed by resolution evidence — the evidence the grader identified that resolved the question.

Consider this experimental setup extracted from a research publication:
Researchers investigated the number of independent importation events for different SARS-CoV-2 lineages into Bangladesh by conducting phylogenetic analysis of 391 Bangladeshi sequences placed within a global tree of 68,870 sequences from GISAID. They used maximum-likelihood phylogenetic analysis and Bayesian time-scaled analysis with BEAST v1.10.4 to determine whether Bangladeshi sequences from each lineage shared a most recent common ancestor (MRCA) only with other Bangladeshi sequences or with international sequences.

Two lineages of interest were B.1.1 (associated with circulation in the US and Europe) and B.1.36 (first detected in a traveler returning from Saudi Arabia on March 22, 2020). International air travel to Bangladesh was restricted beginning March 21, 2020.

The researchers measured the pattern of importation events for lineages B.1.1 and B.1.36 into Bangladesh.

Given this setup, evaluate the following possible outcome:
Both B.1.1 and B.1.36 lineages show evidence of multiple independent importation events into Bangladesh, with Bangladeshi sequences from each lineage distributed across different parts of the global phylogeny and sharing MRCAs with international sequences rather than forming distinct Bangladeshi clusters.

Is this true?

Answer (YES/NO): NO